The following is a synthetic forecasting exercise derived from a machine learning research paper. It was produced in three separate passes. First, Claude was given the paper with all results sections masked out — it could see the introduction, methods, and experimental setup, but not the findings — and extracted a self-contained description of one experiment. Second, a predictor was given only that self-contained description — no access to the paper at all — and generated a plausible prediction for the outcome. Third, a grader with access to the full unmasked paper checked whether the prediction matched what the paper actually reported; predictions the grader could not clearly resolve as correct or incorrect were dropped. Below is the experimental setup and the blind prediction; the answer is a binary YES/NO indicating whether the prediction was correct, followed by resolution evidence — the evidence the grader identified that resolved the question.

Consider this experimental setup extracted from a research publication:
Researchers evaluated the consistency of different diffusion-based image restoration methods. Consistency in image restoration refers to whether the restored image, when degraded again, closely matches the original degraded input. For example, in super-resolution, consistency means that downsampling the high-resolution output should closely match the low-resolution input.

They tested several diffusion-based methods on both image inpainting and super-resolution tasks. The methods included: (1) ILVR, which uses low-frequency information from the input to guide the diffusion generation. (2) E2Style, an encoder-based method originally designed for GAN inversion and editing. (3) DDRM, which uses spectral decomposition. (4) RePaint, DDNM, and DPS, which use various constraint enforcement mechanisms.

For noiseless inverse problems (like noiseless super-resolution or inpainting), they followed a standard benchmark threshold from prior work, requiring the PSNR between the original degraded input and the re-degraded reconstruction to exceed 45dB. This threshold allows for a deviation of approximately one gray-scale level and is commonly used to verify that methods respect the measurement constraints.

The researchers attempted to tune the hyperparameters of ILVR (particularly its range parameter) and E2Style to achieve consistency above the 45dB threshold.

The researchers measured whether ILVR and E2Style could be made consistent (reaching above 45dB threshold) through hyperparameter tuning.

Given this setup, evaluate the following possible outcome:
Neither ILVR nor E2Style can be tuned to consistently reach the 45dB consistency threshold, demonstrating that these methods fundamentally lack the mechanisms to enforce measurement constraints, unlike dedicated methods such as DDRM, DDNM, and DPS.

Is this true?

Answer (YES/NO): YES